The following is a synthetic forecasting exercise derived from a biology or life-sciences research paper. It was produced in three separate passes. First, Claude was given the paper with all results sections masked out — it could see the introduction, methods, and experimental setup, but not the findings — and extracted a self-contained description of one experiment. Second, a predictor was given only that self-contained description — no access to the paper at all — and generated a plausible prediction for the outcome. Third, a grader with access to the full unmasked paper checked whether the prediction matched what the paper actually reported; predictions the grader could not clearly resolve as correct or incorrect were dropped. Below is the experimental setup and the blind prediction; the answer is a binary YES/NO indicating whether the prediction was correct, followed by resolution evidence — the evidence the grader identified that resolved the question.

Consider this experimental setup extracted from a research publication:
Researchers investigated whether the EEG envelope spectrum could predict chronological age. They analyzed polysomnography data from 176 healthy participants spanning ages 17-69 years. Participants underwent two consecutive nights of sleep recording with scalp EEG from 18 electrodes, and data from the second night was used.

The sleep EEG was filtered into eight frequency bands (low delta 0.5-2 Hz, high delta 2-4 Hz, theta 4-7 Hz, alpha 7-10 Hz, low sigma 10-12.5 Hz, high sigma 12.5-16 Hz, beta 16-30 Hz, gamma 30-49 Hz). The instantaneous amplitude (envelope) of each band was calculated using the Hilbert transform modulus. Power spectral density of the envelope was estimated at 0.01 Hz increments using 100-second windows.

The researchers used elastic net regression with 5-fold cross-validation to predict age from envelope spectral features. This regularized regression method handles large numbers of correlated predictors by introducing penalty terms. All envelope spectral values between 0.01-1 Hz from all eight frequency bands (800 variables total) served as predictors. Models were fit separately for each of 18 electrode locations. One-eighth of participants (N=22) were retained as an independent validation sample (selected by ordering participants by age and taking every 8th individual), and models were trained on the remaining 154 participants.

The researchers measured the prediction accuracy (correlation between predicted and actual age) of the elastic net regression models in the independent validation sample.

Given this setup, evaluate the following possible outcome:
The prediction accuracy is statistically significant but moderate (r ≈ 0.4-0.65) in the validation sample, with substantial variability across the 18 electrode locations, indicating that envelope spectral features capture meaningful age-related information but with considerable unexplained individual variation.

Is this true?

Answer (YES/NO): YES